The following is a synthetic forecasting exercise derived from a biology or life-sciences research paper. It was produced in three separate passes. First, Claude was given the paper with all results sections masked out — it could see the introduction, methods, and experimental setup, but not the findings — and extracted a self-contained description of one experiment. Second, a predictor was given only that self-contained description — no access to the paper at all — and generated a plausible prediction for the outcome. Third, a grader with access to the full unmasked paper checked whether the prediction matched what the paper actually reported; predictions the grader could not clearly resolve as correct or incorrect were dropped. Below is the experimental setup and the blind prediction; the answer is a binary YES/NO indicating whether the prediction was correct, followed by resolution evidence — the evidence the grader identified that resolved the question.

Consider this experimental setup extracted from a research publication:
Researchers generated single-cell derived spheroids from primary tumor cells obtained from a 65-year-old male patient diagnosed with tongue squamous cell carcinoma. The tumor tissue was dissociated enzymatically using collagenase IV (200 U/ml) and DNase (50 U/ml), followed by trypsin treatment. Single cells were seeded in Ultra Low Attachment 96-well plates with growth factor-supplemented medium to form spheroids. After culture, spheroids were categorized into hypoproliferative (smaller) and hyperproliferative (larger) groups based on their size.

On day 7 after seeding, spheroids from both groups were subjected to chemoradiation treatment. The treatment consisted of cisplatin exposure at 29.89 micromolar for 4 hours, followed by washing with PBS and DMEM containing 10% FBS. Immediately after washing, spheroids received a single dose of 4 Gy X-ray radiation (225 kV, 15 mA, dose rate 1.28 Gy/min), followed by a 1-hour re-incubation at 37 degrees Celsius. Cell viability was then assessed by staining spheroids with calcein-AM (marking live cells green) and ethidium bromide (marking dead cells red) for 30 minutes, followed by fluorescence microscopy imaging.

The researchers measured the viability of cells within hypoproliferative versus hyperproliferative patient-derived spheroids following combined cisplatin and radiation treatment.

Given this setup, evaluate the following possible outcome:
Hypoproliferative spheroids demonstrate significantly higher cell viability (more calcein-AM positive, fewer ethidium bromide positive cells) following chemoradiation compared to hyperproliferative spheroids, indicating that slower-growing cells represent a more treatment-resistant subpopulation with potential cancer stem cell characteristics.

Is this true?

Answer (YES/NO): YES